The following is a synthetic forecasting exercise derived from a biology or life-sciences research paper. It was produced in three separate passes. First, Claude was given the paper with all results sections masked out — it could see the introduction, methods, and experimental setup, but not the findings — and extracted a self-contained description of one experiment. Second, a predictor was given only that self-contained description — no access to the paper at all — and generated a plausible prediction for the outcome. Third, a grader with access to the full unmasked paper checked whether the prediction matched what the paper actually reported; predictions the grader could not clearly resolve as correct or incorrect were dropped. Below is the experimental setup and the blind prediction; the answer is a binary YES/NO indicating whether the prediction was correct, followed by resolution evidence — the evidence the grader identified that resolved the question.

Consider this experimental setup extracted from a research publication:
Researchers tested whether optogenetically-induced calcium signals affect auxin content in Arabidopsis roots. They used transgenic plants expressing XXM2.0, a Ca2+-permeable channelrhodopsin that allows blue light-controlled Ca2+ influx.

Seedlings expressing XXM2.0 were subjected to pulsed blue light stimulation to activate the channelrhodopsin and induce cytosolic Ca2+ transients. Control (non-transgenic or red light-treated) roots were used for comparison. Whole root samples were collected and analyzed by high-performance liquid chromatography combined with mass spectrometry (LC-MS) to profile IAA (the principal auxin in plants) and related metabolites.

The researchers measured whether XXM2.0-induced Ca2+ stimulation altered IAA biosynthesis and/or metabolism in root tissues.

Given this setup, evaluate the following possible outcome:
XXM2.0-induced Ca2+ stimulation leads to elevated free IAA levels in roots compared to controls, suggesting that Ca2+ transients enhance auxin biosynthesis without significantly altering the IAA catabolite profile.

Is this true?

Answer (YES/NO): NO